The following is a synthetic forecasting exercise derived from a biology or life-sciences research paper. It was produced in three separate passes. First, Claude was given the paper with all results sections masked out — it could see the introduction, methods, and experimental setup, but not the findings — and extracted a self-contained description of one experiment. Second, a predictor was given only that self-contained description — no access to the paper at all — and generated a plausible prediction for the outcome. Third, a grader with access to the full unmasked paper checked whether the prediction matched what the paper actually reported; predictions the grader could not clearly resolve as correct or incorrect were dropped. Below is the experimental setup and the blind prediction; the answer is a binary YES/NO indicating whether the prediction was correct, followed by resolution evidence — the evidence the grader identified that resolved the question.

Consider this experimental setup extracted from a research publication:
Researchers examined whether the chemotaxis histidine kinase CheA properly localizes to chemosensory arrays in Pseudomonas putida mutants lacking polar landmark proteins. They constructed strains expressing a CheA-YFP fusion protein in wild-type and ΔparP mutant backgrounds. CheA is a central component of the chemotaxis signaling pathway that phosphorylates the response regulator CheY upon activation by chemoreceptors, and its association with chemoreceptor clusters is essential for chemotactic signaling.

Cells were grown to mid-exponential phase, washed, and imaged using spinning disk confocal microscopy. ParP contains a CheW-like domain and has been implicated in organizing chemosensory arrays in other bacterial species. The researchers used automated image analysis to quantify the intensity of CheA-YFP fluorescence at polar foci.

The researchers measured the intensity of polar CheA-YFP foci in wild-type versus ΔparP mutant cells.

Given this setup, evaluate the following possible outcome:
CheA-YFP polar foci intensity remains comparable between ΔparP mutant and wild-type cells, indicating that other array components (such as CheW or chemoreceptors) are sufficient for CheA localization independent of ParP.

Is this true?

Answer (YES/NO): NO